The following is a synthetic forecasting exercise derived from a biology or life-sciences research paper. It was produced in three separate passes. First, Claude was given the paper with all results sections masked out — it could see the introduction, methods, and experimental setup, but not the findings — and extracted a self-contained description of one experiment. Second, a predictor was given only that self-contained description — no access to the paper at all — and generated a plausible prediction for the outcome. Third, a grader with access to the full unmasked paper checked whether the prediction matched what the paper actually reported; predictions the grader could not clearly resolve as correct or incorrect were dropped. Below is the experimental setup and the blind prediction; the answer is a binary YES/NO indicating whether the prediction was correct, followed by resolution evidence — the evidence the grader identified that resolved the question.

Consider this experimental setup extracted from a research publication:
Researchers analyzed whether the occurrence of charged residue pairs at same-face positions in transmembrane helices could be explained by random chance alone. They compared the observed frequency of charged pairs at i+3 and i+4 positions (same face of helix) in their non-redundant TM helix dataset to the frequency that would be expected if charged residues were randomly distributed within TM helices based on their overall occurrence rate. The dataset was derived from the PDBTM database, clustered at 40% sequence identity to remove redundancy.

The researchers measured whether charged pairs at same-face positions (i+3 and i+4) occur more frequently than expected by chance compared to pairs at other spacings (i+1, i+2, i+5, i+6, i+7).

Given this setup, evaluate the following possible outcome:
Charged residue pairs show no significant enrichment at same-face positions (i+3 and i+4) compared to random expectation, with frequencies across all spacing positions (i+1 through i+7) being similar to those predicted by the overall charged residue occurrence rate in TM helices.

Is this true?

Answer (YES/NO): NO